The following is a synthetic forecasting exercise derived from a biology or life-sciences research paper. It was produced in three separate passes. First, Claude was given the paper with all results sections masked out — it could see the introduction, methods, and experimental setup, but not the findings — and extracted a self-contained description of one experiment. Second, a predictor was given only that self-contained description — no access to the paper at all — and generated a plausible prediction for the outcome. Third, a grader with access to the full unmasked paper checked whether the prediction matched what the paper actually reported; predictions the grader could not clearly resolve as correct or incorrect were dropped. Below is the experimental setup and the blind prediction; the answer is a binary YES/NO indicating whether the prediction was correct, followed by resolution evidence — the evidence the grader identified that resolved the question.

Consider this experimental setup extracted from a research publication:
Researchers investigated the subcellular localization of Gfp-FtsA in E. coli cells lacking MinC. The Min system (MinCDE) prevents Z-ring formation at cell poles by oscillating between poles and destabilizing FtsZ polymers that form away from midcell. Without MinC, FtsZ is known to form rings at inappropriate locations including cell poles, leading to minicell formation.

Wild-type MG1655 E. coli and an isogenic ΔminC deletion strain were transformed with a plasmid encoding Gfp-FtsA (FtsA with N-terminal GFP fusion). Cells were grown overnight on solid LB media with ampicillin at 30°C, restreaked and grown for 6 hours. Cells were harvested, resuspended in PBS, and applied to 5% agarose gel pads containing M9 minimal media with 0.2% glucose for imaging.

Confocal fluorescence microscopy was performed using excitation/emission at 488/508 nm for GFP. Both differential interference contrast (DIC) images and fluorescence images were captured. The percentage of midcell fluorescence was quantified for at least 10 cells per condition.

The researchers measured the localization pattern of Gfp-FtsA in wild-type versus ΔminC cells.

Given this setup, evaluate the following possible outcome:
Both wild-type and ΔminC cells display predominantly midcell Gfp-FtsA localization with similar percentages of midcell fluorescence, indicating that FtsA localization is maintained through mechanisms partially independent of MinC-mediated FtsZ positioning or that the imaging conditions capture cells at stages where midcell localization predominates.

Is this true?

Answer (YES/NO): NO